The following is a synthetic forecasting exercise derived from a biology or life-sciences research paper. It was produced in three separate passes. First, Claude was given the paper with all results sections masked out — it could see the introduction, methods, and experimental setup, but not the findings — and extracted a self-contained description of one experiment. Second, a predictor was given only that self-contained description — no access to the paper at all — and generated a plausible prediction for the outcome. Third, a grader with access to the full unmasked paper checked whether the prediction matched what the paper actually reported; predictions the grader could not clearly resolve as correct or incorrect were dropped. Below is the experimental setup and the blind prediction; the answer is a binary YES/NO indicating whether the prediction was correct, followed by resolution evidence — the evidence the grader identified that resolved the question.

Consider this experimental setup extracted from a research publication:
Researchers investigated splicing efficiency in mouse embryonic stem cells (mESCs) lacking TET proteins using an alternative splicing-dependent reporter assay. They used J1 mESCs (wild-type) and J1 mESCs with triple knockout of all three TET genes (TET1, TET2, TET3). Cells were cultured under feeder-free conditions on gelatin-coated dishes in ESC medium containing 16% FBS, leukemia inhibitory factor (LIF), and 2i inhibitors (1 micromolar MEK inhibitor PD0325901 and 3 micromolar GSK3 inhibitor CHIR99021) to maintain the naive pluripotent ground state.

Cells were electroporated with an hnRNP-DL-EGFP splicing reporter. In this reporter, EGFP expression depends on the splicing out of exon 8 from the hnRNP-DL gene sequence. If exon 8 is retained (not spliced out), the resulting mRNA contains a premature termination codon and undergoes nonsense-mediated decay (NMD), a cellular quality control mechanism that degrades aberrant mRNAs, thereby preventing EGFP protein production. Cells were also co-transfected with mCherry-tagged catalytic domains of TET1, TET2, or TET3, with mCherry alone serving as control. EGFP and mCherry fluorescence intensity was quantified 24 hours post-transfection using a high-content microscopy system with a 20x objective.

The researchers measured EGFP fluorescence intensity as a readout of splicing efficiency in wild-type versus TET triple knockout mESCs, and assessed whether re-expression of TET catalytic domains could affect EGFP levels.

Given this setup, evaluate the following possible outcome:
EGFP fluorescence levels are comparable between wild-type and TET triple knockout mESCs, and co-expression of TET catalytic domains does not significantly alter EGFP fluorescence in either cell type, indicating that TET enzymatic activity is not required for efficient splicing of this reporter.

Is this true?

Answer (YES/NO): NO